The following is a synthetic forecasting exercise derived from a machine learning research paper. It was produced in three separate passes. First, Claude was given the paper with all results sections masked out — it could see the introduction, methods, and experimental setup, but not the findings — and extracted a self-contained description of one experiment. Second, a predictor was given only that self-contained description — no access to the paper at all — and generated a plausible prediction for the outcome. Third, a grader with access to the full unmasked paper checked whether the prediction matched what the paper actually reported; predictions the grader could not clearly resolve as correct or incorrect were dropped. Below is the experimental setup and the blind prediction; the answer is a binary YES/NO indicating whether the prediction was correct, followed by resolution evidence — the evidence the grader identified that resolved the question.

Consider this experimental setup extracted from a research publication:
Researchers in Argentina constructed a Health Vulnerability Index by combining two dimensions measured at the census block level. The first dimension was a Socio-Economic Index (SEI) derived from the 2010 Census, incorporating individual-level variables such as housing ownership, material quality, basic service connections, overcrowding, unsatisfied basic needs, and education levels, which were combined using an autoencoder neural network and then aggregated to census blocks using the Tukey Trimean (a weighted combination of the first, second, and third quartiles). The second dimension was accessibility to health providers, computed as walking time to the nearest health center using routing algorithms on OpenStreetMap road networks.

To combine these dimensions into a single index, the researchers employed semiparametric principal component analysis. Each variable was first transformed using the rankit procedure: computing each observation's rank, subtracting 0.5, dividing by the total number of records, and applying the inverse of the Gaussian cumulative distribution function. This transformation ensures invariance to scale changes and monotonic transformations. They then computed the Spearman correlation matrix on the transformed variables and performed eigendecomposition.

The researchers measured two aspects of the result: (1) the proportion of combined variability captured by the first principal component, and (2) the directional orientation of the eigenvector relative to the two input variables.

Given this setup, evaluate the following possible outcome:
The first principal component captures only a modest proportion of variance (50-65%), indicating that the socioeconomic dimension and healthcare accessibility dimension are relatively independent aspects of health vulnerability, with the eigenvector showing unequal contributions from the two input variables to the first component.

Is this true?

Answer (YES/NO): NO